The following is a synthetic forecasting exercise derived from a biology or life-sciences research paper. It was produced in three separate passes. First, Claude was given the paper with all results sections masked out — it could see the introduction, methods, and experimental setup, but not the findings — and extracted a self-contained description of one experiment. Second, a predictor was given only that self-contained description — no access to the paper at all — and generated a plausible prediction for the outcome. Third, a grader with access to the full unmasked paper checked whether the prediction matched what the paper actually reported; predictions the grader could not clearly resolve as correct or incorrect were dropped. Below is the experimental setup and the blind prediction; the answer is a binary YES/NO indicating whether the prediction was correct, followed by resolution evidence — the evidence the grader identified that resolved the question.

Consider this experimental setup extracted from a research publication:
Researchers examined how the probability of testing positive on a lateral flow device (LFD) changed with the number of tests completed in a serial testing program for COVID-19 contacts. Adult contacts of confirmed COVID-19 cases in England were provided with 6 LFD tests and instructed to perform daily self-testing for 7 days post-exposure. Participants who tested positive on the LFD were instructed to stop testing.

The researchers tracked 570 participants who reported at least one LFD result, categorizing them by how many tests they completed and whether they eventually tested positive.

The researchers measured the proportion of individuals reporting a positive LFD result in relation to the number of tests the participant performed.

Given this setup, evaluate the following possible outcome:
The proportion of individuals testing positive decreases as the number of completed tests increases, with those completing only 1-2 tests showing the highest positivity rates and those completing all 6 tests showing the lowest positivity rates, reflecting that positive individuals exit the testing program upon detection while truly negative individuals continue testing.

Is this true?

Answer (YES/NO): YES